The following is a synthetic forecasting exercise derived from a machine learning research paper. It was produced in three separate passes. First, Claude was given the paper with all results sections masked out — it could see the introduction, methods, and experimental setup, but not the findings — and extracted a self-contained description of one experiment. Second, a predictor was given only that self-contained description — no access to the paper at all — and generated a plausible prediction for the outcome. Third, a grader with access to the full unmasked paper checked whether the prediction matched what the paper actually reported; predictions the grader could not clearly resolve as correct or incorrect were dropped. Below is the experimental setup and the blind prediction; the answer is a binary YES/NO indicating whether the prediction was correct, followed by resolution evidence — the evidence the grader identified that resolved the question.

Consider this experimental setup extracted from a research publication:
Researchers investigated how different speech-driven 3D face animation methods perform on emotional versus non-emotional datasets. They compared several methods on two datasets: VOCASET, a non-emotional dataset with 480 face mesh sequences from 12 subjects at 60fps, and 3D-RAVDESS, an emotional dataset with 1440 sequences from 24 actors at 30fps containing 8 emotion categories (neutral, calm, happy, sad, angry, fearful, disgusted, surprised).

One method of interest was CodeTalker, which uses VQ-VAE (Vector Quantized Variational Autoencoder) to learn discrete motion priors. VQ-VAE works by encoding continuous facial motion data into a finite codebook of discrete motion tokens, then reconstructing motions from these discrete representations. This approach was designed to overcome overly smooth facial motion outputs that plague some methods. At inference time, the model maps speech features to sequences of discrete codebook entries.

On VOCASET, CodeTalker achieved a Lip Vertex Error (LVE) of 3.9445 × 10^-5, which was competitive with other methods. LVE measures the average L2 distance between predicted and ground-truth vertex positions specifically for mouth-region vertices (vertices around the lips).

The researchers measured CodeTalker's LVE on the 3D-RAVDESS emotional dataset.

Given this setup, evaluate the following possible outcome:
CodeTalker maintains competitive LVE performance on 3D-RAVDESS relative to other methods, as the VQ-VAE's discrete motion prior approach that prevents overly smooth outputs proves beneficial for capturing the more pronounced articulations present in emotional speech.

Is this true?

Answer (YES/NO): NO